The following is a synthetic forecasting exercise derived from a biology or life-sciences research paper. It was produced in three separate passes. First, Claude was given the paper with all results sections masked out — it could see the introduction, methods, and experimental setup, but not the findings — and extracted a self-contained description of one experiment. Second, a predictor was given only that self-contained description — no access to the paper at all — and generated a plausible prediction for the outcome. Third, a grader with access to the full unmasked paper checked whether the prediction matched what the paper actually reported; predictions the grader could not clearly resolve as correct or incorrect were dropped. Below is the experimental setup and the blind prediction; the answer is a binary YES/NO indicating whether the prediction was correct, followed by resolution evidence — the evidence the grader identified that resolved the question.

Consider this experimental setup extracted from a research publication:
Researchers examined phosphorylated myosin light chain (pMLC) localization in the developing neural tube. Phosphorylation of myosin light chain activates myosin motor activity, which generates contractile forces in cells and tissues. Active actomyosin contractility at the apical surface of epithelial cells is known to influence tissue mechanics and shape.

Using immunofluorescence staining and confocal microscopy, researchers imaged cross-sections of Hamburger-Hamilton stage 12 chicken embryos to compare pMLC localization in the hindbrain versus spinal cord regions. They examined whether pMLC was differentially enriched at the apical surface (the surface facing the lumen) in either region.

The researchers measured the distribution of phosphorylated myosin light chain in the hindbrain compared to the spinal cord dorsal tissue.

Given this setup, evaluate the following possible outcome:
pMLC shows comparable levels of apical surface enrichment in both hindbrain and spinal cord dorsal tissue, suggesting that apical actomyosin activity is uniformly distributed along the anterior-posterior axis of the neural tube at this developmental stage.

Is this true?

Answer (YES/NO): NO